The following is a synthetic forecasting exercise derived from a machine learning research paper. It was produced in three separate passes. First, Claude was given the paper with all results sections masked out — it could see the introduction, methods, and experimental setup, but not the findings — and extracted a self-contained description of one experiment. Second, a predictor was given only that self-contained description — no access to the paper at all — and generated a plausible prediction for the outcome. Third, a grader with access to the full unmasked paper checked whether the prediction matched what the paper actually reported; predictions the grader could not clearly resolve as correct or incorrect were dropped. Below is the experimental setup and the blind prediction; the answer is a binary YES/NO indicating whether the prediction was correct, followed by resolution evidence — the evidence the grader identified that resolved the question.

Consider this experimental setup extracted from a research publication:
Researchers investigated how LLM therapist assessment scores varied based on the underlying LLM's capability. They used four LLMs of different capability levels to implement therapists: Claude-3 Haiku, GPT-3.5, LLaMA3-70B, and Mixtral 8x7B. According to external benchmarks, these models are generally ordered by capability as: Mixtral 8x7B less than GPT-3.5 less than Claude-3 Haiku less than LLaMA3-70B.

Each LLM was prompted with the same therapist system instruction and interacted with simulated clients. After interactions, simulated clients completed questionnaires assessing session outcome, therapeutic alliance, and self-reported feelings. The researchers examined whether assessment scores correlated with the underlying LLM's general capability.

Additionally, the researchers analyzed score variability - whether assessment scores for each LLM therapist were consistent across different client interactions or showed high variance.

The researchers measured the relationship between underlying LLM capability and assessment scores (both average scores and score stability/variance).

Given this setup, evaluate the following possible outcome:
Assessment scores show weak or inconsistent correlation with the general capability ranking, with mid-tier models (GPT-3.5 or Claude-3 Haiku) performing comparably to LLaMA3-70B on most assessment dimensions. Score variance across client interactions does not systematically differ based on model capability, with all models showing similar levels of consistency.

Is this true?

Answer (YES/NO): NO